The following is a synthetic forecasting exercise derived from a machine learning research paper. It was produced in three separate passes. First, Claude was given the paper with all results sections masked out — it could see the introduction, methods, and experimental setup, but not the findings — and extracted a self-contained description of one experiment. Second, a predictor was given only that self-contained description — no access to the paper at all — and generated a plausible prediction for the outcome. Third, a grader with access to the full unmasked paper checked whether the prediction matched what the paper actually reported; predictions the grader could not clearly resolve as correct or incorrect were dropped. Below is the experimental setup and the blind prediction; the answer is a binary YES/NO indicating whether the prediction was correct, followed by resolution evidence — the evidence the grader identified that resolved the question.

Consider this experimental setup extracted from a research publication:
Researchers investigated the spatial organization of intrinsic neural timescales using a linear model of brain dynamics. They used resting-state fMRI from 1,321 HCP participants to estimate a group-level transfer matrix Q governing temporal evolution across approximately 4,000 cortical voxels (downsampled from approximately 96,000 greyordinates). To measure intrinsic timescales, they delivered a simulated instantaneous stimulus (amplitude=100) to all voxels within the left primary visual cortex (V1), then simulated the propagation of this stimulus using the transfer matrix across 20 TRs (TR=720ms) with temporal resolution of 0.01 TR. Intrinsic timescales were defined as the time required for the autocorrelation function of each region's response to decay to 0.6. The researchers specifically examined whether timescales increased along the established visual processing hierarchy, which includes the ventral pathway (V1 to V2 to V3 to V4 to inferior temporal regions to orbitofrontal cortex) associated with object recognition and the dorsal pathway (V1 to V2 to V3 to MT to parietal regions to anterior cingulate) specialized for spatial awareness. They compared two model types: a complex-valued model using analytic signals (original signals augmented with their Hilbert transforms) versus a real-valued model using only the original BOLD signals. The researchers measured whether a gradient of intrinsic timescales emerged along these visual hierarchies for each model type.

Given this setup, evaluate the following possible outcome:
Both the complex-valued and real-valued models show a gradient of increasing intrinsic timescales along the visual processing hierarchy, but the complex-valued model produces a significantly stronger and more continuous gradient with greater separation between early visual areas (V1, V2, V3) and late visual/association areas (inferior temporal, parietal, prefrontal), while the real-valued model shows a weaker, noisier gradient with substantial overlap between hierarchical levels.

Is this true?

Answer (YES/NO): NO